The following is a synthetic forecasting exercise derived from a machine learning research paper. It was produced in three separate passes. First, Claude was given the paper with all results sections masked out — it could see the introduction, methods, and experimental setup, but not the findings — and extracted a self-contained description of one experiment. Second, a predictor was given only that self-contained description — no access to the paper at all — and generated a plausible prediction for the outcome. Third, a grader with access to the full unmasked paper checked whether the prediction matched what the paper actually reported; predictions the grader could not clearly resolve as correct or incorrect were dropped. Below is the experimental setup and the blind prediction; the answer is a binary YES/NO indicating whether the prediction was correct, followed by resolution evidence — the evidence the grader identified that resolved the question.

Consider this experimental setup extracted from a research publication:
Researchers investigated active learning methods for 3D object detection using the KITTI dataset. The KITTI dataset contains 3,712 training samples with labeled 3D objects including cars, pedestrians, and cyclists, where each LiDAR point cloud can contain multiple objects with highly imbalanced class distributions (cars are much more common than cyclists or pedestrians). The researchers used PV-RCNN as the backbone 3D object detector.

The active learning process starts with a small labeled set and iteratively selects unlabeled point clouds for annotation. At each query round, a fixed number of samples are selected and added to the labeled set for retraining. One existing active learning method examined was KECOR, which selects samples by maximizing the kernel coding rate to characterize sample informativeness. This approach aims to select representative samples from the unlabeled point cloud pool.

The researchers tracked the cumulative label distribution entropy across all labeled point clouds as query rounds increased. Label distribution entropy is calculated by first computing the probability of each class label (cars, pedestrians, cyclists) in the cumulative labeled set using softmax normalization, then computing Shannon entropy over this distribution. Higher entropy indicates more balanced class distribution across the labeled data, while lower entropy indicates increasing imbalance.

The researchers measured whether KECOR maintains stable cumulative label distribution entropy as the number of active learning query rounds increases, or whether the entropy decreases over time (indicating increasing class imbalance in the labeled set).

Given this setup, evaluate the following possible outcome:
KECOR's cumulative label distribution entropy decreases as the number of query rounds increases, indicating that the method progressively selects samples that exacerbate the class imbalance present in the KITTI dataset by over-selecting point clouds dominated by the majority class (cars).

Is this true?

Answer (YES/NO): YES